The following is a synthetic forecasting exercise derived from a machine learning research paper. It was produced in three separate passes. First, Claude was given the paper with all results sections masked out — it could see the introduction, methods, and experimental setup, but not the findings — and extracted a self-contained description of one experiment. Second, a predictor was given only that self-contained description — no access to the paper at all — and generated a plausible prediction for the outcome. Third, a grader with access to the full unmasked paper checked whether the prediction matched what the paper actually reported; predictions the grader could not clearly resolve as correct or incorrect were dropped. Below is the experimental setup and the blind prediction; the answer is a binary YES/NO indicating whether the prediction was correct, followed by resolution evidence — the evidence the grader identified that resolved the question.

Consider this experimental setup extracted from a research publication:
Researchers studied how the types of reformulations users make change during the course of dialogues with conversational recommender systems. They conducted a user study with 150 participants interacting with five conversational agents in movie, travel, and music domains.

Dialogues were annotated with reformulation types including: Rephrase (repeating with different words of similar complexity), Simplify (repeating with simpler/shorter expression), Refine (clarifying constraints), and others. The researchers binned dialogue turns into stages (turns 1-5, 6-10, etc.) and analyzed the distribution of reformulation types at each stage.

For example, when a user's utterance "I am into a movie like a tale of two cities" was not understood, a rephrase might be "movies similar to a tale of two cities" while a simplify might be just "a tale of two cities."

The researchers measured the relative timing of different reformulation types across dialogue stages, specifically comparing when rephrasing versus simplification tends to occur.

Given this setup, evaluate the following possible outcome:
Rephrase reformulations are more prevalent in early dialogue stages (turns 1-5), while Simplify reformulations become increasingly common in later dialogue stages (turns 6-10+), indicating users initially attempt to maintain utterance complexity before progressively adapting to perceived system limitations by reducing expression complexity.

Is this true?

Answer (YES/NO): YES